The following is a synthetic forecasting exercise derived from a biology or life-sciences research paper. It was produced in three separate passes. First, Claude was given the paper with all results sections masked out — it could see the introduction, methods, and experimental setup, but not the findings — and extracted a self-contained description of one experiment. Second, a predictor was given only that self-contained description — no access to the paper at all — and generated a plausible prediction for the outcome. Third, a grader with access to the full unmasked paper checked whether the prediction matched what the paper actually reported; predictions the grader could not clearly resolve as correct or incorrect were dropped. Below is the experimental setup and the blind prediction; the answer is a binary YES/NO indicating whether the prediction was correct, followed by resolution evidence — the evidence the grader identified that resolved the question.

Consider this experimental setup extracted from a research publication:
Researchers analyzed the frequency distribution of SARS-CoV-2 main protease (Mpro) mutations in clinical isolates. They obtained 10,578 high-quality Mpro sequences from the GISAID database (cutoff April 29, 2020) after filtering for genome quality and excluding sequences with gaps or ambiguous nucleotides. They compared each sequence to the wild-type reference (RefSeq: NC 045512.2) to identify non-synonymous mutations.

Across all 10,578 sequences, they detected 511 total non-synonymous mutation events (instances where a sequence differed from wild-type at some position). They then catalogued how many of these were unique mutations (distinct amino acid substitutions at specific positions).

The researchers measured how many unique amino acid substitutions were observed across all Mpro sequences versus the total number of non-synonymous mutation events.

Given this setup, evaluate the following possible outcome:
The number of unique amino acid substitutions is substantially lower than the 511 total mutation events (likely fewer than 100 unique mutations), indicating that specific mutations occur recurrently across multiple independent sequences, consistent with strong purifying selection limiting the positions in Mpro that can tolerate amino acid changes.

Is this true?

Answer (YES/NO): YES